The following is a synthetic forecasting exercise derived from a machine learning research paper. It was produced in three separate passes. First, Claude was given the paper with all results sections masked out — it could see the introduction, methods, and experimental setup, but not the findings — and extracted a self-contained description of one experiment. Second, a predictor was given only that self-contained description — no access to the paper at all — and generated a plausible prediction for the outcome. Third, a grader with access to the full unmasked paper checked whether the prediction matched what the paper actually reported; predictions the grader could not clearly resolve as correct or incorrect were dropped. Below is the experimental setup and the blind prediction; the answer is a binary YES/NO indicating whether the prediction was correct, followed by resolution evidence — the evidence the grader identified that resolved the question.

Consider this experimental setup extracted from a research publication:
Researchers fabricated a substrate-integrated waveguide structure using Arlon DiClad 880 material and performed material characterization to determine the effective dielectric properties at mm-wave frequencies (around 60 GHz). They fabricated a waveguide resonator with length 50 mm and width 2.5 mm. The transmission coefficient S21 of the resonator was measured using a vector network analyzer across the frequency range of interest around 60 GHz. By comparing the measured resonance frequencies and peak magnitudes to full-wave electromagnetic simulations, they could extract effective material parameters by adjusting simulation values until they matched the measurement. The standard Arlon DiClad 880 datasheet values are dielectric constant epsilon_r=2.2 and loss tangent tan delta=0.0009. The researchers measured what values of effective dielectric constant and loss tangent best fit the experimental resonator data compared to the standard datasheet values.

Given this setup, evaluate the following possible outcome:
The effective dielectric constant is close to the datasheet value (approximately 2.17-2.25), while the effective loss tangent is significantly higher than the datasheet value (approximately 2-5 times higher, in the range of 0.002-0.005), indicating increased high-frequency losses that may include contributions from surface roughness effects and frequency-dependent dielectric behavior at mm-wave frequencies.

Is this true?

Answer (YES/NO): NO